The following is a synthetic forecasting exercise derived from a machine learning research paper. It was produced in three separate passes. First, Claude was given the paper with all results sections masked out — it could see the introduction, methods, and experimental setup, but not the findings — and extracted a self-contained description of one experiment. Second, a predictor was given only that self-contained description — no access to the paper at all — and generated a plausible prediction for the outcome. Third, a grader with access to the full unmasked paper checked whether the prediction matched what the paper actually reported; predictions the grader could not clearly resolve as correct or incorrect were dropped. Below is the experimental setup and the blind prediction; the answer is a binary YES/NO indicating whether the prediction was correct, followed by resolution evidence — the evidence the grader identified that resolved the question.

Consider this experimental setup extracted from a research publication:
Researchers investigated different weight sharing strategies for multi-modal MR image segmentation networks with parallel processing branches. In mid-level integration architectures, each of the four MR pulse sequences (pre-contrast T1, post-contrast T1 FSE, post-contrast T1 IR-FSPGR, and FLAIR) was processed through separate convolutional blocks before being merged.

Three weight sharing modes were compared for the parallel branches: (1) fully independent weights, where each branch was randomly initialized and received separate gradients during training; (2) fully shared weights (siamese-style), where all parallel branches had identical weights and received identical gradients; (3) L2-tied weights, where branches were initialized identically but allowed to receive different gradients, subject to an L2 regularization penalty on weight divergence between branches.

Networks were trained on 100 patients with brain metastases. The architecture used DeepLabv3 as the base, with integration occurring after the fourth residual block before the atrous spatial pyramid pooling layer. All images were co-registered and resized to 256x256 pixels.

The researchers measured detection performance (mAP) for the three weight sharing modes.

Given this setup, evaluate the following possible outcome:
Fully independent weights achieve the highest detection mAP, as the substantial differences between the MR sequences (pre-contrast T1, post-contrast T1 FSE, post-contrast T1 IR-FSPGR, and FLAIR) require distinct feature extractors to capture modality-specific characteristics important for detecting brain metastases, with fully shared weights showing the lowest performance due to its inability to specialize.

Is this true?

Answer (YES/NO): NO